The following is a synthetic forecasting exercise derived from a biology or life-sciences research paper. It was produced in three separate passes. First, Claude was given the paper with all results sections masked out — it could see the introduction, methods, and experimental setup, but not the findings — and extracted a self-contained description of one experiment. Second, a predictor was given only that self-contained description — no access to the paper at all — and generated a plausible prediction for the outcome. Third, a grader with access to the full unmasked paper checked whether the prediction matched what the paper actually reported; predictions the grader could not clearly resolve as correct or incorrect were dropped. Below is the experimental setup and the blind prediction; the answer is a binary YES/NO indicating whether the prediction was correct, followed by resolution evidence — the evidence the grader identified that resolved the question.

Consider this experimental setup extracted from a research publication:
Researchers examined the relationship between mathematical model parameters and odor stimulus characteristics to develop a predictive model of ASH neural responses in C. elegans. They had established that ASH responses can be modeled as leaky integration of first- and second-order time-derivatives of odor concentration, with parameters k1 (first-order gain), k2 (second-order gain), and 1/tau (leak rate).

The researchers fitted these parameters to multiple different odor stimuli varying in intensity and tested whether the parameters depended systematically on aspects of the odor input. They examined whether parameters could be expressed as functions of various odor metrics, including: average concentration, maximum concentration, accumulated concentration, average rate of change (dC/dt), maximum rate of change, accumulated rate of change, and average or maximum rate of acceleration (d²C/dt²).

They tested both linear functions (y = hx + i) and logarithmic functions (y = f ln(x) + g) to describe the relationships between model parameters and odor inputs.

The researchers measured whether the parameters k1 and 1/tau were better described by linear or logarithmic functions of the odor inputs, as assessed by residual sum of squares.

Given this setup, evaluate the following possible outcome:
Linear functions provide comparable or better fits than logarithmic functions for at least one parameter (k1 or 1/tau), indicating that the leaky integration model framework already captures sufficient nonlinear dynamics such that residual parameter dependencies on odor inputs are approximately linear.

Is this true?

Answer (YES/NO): NO